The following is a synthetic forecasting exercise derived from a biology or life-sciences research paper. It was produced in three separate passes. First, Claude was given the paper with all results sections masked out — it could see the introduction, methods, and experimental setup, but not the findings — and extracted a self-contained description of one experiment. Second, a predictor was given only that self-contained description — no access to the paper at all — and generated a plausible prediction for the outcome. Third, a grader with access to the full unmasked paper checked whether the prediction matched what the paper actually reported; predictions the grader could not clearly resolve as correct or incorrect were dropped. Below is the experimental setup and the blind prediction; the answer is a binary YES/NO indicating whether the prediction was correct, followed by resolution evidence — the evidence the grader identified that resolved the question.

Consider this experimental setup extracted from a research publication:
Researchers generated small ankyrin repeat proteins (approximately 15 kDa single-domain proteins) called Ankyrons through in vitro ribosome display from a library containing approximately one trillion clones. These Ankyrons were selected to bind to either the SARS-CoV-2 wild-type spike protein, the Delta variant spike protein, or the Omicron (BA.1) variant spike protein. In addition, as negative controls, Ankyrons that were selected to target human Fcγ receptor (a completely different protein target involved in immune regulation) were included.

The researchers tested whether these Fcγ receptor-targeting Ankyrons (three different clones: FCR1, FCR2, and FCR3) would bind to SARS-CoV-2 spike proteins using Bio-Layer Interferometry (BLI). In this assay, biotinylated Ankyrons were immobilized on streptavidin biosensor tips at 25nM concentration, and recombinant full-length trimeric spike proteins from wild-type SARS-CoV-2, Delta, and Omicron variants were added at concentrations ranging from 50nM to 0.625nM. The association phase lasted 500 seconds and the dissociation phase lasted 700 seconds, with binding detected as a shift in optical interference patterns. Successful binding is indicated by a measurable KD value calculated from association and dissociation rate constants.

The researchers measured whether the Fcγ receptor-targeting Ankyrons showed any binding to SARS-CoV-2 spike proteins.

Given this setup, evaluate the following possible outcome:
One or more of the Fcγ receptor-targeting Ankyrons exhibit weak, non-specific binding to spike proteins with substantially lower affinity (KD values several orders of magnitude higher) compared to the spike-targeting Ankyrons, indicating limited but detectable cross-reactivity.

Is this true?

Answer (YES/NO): NO